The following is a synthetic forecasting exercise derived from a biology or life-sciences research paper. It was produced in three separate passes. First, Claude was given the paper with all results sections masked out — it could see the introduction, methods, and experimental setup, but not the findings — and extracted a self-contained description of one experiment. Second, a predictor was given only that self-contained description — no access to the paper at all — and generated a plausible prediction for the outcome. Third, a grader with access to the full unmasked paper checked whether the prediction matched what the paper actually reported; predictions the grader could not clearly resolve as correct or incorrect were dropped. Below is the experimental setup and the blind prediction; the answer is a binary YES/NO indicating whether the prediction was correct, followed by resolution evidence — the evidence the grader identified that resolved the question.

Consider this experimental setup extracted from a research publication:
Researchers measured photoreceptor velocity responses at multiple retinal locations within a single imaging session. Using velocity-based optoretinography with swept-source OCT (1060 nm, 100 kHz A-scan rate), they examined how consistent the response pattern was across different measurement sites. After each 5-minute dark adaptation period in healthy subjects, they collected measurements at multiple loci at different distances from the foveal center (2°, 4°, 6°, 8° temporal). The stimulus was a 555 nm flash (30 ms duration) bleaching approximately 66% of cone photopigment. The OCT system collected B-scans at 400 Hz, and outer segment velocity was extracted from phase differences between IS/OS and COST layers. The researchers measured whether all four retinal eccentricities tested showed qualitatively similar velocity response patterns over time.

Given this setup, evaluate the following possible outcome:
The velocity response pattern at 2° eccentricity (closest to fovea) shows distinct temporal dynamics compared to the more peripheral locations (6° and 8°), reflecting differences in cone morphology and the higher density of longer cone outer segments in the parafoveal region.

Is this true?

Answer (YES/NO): NO